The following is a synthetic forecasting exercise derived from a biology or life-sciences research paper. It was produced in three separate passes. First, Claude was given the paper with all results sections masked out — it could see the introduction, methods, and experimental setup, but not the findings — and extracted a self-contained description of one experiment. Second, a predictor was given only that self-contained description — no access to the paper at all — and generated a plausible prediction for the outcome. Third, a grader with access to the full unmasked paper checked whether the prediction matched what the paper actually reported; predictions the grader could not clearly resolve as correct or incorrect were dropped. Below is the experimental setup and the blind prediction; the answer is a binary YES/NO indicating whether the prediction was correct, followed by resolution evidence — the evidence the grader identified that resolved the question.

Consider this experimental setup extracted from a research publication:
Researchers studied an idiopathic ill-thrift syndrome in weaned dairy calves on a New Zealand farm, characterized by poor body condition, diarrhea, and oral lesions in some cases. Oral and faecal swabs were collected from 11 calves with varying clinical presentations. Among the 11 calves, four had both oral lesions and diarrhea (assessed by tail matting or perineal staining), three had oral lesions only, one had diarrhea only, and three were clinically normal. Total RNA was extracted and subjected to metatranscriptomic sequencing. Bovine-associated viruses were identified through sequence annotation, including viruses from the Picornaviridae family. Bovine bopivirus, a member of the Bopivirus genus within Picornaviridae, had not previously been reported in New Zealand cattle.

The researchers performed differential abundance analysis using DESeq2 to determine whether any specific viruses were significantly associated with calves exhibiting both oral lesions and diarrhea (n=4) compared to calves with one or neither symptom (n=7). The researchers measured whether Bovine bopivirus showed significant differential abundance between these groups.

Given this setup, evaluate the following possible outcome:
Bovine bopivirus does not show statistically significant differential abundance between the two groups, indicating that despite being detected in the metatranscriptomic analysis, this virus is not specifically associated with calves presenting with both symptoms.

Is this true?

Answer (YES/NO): YES